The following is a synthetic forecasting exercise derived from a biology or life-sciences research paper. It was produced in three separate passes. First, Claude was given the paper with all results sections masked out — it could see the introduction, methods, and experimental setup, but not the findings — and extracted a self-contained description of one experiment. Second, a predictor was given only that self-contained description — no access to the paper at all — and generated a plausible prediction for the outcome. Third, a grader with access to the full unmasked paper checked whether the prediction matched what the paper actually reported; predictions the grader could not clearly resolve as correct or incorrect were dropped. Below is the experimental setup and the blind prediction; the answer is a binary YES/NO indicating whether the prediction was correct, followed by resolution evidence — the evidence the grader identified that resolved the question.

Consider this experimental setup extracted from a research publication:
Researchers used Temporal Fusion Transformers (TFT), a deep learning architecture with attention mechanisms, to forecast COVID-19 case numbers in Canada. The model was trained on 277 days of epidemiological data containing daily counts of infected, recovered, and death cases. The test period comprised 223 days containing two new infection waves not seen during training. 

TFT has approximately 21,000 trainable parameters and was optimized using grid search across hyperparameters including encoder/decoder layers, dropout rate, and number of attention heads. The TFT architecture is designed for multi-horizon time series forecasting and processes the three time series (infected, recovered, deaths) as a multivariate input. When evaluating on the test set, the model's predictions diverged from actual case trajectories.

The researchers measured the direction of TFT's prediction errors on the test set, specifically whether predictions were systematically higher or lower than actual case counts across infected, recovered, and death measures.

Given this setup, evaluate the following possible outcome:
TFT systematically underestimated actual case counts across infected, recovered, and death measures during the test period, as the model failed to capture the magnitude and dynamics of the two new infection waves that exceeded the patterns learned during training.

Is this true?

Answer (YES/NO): NO